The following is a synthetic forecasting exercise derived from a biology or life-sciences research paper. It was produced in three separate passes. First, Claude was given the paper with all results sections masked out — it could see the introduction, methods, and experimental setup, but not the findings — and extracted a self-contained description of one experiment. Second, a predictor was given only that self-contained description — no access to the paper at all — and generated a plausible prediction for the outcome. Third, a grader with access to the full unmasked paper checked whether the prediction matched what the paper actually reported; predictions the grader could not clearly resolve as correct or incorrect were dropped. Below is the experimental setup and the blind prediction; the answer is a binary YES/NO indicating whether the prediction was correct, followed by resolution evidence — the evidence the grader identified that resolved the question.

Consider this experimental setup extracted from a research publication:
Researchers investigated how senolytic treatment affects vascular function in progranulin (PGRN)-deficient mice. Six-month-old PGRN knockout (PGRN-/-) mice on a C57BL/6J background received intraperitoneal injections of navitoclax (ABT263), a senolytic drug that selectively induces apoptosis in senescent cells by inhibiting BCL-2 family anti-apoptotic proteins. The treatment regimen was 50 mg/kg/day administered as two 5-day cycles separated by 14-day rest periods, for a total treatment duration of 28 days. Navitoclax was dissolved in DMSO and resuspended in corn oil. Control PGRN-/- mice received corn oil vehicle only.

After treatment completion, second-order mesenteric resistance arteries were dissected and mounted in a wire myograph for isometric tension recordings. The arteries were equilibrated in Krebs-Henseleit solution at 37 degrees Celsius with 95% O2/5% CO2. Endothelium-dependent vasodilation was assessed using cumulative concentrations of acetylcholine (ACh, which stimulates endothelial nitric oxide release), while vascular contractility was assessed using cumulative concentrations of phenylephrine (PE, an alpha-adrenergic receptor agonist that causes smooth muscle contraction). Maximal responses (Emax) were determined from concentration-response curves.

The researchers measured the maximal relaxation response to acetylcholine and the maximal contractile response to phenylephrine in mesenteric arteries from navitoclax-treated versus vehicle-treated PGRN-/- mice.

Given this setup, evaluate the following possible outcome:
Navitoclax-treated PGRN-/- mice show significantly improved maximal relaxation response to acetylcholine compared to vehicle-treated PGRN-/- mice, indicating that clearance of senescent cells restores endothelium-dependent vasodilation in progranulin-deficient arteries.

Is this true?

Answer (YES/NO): YES